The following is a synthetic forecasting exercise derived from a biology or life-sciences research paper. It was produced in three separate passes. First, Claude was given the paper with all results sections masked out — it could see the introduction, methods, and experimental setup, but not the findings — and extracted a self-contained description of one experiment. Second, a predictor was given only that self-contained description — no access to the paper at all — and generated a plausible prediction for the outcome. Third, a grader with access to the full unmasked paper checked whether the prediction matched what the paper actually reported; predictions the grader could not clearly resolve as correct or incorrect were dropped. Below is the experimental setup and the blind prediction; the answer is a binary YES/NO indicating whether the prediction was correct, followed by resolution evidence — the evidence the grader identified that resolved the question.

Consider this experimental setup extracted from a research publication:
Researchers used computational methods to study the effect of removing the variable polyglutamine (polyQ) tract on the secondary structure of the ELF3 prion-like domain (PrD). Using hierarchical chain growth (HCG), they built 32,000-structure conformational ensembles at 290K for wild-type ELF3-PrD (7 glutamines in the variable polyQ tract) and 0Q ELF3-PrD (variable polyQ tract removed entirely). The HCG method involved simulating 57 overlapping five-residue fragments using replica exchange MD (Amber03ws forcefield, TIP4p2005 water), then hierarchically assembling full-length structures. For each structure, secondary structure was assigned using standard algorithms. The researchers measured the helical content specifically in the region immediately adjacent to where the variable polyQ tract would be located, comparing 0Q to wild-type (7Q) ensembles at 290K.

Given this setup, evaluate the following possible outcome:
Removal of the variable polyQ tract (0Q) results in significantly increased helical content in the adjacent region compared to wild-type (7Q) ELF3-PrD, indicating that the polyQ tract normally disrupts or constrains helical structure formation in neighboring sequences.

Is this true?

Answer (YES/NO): NO